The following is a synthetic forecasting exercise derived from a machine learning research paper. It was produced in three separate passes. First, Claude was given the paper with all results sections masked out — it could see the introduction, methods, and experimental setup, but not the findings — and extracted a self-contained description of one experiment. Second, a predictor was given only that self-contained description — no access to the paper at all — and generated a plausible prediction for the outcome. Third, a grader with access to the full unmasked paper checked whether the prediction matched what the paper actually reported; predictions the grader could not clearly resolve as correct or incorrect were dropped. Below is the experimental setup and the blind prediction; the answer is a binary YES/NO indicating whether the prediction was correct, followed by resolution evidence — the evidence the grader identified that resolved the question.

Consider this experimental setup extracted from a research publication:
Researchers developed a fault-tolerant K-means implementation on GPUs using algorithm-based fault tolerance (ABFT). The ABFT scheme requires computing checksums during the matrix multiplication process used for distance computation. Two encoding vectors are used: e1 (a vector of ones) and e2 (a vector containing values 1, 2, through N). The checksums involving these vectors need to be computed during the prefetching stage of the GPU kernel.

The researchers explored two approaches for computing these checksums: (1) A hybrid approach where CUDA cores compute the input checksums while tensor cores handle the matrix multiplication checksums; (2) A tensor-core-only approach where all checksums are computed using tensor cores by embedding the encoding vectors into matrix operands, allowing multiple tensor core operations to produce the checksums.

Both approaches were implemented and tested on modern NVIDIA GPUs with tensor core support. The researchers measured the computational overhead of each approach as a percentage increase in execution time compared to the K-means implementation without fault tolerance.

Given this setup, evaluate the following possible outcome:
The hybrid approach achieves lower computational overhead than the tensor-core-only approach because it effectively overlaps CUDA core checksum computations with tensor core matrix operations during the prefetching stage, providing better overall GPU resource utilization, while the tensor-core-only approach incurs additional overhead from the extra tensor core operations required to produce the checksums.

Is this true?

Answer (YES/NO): YES